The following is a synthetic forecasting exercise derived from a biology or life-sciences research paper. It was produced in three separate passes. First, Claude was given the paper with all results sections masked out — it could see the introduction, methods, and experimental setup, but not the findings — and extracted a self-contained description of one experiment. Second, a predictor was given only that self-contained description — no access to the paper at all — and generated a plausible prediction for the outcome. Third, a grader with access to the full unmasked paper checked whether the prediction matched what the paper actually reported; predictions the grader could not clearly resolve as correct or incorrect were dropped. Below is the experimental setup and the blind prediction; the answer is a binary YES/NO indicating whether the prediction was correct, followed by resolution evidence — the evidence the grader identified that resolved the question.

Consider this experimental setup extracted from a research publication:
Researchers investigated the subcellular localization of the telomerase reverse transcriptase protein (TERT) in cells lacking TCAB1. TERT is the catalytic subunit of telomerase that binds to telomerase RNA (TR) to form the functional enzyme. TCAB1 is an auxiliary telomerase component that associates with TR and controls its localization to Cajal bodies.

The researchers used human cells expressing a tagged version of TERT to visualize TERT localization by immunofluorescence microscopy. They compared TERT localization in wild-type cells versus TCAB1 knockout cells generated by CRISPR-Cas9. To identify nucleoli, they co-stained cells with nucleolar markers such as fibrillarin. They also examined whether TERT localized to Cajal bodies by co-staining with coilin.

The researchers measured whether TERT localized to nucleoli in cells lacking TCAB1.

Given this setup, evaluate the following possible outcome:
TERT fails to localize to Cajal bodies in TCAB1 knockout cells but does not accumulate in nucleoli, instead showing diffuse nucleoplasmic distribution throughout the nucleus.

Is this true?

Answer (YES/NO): YES